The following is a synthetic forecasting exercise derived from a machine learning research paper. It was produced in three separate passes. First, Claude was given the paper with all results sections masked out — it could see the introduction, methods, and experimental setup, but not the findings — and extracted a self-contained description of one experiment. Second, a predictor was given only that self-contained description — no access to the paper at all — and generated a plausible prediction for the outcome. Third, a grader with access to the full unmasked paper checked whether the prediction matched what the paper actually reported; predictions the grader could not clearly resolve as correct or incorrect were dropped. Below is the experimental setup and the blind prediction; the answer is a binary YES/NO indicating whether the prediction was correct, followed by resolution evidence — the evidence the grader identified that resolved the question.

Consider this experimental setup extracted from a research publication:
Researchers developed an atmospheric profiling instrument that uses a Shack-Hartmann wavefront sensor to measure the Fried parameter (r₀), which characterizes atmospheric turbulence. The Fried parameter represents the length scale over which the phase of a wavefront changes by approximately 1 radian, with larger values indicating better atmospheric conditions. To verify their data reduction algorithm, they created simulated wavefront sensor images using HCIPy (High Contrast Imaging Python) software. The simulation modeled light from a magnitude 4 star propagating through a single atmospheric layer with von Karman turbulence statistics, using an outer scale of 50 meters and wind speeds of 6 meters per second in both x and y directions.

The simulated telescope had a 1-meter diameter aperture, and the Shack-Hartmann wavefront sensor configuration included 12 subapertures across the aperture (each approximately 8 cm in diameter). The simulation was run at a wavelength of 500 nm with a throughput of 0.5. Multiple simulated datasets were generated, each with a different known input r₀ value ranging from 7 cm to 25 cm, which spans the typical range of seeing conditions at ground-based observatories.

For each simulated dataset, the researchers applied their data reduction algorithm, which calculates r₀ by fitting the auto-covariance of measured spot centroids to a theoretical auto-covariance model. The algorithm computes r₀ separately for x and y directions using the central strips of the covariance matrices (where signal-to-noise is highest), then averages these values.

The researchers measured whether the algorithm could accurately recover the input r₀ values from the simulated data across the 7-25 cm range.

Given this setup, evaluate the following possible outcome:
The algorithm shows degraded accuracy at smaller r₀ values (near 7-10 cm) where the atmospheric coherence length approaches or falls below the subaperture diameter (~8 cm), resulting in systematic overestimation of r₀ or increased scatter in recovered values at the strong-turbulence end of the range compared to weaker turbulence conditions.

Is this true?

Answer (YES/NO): NO